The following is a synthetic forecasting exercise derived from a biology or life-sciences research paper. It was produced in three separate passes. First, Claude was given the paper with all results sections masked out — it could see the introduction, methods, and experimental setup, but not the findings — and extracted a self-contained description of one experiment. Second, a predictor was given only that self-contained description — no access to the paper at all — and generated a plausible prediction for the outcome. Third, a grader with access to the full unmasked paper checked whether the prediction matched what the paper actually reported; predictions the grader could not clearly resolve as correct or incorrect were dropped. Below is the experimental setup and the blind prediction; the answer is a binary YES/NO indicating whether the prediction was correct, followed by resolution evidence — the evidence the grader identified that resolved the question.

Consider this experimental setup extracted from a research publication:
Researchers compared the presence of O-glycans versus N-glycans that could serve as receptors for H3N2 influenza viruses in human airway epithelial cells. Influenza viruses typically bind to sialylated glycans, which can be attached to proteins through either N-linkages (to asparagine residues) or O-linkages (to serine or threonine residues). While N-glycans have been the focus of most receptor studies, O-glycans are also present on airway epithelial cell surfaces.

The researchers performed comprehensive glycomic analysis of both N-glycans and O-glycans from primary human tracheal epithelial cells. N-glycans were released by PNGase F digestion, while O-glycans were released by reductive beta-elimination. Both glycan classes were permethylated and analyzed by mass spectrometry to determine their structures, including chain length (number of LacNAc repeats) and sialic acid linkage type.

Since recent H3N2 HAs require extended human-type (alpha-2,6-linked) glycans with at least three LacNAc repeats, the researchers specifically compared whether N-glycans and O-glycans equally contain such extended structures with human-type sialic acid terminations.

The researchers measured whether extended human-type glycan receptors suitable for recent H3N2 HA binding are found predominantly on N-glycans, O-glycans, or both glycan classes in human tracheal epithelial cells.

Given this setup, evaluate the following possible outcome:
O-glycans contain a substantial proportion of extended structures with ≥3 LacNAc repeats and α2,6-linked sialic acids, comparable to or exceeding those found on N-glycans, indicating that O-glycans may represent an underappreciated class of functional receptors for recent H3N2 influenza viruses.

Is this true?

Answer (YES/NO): NO